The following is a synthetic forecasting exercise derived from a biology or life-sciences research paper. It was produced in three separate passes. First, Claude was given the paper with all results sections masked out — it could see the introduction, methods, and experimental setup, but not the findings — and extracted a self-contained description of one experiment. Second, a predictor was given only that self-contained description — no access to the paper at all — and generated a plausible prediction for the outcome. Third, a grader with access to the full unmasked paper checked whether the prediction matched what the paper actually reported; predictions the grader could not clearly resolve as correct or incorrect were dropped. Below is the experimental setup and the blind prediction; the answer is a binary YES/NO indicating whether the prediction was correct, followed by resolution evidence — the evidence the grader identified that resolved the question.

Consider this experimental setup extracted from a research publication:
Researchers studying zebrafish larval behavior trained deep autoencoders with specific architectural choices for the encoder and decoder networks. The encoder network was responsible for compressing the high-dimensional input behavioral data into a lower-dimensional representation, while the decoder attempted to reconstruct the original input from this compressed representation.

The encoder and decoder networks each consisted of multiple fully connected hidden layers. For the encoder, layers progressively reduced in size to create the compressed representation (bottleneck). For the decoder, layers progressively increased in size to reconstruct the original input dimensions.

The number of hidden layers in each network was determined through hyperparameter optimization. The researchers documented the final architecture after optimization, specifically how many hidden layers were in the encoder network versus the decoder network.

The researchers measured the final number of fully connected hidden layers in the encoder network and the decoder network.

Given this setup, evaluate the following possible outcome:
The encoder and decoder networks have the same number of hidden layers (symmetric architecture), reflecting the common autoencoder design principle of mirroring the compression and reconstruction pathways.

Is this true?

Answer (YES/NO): NO